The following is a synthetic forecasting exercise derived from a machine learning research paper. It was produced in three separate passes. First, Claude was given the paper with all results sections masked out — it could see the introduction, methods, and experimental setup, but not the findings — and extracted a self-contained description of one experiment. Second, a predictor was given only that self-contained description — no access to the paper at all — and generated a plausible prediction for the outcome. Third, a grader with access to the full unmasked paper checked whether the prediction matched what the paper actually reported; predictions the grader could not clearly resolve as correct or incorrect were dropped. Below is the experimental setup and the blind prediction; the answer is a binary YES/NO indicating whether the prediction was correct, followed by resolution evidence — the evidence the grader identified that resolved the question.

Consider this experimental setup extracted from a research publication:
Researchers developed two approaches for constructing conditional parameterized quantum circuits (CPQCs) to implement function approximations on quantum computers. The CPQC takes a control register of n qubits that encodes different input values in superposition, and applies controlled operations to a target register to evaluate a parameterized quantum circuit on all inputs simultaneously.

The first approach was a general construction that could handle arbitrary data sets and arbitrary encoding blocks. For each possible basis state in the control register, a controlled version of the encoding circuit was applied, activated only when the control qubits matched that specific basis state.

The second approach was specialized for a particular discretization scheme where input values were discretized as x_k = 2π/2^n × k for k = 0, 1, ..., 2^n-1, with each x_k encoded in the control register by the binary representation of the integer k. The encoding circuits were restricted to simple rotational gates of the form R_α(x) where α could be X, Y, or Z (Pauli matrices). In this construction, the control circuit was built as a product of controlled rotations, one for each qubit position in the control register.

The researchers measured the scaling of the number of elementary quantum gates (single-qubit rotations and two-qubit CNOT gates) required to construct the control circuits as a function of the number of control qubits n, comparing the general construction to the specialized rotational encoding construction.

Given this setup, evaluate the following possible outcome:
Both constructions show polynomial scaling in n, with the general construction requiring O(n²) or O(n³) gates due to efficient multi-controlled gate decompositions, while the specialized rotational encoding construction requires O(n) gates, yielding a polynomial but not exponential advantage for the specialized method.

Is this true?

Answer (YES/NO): NO